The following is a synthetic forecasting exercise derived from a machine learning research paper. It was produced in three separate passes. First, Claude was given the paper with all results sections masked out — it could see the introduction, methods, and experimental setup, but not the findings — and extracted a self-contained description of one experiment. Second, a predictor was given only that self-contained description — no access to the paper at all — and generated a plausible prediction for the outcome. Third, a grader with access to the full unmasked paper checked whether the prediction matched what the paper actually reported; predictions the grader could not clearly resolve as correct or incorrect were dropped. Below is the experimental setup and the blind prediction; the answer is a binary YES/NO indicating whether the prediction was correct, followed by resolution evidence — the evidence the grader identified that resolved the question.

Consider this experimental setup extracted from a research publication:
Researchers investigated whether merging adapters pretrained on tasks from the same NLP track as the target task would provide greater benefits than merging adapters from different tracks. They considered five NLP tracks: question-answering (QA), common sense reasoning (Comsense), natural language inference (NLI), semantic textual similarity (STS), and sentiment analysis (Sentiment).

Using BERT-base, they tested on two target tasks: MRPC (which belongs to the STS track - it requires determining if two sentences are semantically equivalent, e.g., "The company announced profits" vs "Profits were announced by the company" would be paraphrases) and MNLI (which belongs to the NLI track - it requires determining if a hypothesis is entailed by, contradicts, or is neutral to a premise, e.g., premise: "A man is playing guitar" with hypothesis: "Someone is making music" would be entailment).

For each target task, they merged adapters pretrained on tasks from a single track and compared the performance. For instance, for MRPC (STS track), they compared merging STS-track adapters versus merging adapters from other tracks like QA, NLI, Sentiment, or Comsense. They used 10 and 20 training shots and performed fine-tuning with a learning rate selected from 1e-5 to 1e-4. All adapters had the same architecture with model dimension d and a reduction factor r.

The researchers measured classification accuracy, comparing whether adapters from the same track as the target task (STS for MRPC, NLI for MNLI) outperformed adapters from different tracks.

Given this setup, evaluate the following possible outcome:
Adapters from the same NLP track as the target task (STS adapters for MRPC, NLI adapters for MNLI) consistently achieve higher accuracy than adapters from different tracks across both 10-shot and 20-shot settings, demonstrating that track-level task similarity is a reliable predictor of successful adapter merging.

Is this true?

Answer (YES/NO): YES